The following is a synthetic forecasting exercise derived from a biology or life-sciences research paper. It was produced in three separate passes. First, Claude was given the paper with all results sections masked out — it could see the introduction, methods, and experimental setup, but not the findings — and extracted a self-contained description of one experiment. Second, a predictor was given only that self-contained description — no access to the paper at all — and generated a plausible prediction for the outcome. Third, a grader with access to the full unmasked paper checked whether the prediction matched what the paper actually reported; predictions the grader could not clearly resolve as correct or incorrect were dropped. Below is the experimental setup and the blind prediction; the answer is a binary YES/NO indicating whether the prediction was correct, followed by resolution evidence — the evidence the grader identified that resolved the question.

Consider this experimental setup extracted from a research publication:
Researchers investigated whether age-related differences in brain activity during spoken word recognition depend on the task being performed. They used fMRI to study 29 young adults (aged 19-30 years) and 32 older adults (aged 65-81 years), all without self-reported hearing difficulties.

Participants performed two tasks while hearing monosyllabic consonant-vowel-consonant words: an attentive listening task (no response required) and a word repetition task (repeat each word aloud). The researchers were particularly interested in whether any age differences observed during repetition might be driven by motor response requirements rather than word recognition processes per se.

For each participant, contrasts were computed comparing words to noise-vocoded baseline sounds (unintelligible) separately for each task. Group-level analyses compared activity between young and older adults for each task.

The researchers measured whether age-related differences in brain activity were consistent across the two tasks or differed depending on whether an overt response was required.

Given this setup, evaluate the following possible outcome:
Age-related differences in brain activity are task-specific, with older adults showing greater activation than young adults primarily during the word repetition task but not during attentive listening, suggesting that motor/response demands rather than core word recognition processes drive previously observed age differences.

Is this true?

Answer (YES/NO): NO